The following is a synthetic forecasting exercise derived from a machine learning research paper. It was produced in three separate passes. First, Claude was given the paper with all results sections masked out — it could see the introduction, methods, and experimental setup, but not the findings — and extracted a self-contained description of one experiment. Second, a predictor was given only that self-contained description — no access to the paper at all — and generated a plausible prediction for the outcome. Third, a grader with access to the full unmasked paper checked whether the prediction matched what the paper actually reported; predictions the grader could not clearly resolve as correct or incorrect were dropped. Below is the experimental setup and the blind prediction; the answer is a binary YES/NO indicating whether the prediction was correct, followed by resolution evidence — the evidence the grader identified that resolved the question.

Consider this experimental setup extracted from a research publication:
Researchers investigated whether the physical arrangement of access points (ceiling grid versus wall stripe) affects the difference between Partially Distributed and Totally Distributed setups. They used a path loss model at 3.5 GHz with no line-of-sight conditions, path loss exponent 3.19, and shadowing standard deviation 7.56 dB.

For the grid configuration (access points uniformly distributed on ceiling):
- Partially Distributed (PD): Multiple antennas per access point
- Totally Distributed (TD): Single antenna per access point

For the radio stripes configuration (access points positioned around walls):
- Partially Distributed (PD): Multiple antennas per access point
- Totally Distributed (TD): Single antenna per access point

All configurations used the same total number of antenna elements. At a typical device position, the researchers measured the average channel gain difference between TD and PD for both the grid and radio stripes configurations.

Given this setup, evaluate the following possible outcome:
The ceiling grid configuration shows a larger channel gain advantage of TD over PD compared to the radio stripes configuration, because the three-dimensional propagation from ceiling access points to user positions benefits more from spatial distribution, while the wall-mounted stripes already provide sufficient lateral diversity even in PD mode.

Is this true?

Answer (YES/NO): YES